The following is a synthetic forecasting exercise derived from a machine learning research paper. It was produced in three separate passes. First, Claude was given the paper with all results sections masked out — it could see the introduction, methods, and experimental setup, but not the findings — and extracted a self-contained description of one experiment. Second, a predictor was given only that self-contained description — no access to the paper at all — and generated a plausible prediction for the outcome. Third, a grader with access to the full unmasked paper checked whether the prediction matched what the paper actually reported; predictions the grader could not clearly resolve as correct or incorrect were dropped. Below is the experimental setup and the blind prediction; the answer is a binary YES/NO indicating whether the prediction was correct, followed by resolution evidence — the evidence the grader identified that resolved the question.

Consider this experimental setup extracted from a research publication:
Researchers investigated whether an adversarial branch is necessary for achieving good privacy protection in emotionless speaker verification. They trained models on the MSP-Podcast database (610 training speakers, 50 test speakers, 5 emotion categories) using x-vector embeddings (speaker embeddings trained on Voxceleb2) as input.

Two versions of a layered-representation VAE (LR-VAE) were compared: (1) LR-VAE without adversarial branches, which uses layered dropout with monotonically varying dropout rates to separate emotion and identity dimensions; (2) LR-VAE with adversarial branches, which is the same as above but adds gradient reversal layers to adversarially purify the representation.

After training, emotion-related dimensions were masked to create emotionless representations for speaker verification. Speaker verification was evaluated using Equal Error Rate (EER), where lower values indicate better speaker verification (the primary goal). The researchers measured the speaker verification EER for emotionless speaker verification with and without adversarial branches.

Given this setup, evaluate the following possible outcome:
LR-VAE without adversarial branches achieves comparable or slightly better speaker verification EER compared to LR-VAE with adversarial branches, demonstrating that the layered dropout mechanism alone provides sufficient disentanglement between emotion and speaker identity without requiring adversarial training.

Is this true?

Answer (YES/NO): NO